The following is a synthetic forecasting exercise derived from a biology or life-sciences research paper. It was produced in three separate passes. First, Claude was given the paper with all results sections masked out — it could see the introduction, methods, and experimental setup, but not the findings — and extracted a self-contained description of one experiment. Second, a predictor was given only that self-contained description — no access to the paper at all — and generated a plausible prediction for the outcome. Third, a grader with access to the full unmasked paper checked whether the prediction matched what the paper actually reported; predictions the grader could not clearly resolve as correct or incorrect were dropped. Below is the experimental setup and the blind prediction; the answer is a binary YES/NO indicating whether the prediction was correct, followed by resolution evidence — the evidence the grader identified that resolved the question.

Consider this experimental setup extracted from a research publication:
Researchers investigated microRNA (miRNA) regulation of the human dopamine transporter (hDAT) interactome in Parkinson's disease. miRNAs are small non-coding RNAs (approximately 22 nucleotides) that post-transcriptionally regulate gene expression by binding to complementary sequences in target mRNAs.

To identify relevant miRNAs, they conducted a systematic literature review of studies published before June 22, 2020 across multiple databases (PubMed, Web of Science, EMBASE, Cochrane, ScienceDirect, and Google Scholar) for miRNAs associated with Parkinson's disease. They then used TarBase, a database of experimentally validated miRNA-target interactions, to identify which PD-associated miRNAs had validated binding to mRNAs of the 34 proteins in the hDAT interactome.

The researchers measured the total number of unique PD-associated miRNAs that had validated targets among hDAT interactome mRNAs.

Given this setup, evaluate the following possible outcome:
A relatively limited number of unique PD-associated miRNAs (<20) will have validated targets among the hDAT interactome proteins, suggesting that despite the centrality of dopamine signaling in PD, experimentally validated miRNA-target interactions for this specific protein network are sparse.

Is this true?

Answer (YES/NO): NO